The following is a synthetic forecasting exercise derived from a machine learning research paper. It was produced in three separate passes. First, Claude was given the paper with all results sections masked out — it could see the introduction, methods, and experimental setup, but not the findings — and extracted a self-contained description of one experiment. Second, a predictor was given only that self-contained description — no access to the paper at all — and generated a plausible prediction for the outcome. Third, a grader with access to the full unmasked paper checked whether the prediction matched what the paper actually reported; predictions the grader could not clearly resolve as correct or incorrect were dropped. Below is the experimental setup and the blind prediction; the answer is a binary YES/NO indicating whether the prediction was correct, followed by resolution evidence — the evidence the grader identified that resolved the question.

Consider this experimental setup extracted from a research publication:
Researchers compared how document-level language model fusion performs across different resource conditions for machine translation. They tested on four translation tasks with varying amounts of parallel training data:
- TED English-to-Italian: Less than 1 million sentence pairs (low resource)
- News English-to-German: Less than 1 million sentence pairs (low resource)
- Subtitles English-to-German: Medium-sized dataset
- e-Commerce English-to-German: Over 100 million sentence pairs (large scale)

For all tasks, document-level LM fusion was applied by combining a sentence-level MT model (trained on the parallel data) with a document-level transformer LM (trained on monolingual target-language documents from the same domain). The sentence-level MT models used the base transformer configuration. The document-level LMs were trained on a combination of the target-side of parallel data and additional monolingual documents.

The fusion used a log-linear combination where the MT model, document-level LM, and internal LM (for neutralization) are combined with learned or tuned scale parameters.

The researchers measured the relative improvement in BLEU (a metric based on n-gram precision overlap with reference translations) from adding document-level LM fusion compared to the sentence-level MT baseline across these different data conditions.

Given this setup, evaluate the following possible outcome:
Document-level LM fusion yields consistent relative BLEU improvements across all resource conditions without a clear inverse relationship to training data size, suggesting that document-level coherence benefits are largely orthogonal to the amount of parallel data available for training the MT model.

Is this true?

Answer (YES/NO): NO